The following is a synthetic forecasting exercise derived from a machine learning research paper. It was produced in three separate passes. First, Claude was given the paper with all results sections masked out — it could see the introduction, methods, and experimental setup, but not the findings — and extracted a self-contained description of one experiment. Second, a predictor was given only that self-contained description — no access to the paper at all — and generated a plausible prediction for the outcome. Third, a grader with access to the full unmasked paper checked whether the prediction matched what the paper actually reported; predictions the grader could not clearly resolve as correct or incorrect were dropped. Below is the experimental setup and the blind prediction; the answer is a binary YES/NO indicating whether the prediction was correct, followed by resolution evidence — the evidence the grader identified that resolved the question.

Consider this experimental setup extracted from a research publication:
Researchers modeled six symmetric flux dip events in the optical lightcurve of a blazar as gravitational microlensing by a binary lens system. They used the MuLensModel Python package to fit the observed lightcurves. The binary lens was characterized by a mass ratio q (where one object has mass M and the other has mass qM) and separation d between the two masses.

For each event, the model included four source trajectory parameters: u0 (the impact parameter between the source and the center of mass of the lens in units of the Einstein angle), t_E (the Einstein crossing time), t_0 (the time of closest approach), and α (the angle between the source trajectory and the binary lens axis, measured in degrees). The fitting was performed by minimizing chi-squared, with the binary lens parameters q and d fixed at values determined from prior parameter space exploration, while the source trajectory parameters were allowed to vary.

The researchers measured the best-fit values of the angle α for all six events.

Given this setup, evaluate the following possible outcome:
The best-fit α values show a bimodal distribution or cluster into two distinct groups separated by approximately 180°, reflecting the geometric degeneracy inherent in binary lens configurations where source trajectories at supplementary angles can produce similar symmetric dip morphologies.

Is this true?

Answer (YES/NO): NO